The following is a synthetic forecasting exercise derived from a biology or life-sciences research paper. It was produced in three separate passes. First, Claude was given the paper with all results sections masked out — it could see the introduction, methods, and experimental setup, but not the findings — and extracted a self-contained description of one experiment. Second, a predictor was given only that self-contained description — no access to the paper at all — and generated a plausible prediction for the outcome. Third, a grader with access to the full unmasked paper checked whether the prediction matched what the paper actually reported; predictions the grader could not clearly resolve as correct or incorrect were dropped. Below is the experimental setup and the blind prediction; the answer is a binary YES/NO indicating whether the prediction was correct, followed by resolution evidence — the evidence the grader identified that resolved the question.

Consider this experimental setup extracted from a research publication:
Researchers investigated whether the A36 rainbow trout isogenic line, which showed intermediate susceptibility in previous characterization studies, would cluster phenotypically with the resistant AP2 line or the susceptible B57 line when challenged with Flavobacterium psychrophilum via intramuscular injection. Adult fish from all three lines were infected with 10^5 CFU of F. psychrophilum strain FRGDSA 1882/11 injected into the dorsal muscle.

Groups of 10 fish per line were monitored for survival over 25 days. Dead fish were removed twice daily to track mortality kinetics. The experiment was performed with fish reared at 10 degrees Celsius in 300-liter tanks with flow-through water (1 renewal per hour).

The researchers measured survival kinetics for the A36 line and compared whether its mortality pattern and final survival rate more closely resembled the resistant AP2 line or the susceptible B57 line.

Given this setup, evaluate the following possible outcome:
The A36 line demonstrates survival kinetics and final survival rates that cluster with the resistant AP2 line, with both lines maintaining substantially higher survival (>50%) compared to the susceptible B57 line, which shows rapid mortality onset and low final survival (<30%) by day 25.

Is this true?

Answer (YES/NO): NO